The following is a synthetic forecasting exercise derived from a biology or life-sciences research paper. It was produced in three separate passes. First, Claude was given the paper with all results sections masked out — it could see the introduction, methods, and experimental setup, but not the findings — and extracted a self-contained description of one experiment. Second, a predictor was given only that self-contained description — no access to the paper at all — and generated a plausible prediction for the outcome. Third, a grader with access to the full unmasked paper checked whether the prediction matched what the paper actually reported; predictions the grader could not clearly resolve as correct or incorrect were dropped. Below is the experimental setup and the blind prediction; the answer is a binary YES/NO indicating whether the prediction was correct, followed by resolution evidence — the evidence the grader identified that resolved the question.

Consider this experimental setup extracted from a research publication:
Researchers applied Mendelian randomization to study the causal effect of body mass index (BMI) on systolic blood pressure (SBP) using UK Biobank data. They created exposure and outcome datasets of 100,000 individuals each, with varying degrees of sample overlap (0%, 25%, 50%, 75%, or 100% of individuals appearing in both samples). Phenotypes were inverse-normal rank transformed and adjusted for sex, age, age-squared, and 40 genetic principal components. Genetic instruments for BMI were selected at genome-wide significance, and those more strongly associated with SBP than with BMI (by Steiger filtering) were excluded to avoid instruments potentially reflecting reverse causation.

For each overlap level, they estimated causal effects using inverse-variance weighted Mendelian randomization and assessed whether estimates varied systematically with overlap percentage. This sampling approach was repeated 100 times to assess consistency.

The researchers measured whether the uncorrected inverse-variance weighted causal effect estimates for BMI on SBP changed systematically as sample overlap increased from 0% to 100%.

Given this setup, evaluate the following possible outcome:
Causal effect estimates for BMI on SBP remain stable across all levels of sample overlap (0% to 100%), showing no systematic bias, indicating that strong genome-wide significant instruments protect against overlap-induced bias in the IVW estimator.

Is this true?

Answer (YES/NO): NO